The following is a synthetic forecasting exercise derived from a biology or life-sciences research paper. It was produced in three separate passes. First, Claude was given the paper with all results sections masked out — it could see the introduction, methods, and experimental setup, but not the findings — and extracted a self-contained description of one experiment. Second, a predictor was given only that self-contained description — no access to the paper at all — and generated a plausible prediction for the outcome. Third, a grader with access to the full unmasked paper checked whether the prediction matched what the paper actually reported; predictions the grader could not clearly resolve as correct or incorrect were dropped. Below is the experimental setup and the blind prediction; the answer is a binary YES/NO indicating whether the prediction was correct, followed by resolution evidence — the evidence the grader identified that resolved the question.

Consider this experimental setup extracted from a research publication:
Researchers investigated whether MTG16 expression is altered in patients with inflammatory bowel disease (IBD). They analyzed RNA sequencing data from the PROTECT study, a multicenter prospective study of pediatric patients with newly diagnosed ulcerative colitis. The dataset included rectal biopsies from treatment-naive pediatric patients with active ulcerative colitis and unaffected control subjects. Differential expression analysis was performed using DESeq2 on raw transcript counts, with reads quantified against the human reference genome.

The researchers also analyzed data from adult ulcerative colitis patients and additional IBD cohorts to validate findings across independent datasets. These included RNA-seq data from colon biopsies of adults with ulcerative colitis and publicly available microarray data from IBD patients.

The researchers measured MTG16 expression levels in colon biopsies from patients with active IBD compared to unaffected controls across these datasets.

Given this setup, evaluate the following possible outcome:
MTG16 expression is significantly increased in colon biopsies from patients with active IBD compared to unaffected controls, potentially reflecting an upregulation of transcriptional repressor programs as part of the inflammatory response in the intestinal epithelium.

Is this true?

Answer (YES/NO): YES